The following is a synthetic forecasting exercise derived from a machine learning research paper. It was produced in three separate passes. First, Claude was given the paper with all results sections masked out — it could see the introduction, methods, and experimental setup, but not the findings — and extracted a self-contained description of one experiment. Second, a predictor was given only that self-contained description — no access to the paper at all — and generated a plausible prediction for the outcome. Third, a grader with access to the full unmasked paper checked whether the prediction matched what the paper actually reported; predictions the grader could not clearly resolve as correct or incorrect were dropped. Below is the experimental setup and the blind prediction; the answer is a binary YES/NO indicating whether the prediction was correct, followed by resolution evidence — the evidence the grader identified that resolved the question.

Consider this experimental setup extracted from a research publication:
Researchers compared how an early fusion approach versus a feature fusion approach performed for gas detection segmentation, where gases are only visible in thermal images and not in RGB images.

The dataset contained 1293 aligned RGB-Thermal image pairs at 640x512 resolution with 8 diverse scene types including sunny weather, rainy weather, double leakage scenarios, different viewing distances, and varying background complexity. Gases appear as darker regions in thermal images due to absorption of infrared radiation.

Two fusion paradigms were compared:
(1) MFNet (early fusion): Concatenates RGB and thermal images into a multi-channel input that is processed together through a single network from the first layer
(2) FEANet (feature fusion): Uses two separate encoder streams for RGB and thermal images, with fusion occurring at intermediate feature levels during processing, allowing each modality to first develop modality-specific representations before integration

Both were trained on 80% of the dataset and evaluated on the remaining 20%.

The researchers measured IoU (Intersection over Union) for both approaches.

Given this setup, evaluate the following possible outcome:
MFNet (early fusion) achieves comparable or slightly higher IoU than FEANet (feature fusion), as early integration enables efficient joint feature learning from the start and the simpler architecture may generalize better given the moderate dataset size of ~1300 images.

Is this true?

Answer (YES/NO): NO